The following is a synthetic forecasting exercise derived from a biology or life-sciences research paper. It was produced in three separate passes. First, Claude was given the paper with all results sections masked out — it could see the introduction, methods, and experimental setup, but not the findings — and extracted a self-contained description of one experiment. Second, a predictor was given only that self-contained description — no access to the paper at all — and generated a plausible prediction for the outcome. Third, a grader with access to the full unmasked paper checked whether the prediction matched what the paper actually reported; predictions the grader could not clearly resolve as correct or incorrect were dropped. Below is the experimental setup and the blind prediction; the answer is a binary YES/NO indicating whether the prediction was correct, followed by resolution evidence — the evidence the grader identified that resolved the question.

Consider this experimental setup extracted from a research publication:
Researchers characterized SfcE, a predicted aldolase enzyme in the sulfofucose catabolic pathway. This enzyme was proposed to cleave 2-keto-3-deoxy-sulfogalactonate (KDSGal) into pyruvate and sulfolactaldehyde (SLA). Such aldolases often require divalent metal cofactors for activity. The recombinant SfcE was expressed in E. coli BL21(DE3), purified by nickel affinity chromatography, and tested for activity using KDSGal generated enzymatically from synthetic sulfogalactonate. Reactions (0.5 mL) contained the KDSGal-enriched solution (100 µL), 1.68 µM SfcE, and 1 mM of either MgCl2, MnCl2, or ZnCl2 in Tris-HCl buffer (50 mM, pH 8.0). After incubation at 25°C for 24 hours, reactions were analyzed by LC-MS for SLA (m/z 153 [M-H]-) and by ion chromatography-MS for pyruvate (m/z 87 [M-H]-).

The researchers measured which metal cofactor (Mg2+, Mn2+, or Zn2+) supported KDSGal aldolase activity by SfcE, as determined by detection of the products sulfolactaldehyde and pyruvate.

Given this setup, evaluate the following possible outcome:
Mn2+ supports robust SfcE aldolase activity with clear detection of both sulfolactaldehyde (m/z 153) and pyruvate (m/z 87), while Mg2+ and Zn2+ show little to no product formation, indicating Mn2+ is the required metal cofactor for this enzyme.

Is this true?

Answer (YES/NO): NO